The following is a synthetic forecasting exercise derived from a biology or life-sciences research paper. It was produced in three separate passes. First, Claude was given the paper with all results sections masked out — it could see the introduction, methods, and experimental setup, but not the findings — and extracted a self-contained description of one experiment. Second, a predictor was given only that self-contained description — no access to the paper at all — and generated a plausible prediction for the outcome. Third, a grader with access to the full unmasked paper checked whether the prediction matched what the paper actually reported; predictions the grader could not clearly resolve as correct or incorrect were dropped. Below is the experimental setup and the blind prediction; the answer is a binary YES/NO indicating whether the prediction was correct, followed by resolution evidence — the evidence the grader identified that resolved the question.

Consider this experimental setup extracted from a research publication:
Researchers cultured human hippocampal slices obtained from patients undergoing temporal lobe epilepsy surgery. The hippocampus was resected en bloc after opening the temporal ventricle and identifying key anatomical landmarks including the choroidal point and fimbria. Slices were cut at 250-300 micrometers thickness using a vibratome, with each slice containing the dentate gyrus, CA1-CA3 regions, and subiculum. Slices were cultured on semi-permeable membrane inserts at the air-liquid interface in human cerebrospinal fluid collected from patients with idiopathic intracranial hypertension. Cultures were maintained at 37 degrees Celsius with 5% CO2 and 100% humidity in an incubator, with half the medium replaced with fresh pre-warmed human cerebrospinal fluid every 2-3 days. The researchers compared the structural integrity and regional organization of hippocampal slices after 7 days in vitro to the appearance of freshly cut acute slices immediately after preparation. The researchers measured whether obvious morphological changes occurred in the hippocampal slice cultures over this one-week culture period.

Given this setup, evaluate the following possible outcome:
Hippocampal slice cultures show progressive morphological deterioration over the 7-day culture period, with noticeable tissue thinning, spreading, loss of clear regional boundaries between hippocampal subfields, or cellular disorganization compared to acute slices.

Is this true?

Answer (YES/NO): NO